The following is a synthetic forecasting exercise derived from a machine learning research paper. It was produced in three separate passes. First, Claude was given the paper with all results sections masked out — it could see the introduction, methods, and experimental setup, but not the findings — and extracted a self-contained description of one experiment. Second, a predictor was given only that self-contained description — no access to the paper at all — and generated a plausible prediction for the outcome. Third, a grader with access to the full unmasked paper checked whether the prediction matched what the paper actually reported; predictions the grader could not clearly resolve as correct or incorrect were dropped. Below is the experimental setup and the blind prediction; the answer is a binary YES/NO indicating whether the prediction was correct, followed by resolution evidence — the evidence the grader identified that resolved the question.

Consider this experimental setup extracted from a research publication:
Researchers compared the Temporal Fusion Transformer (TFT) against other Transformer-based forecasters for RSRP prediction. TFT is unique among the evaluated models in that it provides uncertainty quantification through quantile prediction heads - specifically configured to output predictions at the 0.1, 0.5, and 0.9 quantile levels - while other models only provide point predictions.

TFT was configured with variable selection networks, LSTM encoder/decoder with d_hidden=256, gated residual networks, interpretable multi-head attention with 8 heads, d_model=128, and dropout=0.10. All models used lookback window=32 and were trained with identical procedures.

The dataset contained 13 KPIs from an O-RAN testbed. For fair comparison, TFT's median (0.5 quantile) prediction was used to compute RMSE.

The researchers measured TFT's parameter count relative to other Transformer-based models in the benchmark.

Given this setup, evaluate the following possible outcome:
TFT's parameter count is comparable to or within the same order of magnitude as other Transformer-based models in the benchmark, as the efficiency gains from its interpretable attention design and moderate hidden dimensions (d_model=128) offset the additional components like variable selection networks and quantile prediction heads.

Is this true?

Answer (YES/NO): NO